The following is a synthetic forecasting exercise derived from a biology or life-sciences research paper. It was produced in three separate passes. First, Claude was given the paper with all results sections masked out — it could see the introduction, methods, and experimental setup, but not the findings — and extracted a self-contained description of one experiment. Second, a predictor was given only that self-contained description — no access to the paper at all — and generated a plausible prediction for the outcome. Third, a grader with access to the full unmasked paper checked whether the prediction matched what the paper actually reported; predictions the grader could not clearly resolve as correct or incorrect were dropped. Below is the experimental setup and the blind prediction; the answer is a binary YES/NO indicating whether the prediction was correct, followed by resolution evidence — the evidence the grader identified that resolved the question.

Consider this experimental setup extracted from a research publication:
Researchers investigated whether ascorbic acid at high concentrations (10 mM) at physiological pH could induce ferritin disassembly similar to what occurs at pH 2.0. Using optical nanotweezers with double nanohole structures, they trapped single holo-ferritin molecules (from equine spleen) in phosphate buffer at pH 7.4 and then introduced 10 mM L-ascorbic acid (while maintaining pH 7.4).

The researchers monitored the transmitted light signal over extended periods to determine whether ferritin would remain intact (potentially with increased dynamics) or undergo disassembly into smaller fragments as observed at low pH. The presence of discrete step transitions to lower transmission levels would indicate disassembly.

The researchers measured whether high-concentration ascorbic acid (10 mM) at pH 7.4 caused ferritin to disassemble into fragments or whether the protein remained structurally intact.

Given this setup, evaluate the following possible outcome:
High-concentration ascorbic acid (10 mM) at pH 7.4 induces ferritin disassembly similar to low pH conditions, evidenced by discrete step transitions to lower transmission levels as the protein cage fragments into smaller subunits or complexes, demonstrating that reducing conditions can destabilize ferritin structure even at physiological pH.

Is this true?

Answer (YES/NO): NO